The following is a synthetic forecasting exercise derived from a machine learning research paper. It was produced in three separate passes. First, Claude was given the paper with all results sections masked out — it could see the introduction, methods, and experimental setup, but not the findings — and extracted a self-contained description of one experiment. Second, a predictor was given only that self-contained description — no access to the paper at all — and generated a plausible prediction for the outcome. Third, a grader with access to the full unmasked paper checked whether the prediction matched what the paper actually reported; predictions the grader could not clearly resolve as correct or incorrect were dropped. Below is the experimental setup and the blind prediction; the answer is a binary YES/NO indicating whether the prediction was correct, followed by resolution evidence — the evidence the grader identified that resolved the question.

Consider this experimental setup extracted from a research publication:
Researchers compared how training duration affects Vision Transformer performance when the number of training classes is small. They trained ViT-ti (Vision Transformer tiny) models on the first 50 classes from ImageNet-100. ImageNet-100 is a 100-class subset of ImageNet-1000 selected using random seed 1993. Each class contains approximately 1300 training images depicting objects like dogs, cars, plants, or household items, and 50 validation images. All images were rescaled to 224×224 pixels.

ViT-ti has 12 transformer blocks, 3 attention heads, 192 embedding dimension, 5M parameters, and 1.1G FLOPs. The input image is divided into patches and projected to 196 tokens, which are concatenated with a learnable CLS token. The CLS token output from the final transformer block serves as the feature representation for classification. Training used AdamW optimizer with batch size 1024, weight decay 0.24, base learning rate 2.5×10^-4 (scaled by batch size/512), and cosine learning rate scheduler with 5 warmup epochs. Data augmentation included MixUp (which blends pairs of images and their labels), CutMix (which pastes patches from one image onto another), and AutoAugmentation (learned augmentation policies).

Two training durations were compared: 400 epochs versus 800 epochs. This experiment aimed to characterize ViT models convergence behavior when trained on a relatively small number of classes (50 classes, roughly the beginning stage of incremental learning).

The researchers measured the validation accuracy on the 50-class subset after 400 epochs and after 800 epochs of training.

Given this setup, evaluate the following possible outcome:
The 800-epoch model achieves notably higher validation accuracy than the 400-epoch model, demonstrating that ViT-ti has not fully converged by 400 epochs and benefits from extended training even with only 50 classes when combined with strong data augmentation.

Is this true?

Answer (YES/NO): YES